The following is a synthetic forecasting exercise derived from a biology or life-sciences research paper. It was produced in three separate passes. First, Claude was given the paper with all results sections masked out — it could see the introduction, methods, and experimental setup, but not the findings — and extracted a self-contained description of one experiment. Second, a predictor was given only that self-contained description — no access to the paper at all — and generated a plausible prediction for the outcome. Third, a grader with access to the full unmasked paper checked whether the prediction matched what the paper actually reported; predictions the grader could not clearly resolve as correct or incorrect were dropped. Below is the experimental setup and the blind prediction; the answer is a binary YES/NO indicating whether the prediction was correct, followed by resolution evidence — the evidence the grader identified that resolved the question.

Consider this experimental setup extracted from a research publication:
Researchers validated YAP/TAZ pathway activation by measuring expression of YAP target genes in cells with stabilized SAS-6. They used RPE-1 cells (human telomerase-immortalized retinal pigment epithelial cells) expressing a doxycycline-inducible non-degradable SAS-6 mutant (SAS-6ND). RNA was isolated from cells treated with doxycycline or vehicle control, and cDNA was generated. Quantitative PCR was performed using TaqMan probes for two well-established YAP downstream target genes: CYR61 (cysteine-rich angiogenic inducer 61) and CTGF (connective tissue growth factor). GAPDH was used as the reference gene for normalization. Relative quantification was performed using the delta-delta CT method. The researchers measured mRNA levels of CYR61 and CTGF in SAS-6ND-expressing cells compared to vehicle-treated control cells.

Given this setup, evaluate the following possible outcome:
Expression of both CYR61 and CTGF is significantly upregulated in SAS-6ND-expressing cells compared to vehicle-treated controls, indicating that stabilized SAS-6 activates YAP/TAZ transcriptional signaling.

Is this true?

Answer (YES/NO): YES